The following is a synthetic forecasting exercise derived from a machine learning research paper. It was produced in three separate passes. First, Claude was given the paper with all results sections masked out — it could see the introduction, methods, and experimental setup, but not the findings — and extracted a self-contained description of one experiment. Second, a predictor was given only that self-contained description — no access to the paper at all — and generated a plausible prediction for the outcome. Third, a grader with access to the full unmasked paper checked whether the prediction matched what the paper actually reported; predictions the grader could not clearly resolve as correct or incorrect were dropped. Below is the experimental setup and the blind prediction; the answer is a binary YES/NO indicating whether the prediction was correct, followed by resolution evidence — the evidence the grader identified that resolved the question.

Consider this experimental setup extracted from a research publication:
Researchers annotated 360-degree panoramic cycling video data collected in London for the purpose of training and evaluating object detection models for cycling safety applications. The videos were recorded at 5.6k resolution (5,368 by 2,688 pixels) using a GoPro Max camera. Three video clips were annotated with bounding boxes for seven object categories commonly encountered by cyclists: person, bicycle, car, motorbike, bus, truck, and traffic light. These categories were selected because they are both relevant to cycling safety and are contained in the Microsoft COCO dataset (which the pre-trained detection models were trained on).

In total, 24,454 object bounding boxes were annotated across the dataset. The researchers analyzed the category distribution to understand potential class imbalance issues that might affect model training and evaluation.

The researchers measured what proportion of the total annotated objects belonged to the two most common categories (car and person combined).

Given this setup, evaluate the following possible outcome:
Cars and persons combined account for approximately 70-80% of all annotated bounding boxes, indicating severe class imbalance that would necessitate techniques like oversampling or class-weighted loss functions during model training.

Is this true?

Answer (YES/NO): YES